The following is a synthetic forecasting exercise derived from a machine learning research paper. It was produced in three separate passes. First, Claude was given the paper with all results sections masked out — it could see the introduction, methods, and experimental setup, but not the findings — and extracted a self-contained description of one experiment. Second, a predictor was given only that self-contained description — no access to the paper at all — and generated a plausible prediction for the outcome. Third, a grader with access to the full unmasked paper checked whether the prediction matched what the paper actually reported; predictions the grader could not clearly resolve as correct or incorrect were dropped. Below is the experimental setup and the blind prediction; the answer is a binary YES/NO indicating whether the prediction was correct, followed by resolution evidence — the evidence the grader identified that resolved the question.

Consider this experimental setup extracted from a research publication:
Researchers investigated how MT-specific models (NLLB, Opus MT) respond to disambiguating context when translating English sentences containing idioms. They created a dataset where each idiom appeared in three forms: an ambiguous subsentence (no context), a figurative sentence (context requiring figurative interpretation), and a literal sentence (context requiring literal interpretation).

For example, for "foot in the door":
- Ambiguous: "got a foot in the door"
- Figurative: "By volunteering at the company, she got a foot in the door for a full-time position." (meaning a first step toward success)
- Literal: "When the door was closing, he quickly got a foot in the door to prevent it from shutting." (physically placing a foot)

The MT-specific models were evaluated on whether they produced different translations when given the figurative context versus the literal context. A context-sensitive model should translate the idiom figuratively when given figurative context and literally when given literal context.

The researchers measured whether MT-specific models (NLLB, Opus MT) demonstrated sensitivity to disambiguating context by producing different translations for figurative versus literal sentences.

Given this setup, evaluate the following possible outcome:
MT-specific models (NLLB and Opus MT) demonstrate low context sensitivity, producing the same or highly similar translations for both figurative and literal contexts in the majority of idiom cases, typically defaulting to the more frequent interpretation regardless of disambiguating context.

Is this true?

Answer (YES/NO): YES